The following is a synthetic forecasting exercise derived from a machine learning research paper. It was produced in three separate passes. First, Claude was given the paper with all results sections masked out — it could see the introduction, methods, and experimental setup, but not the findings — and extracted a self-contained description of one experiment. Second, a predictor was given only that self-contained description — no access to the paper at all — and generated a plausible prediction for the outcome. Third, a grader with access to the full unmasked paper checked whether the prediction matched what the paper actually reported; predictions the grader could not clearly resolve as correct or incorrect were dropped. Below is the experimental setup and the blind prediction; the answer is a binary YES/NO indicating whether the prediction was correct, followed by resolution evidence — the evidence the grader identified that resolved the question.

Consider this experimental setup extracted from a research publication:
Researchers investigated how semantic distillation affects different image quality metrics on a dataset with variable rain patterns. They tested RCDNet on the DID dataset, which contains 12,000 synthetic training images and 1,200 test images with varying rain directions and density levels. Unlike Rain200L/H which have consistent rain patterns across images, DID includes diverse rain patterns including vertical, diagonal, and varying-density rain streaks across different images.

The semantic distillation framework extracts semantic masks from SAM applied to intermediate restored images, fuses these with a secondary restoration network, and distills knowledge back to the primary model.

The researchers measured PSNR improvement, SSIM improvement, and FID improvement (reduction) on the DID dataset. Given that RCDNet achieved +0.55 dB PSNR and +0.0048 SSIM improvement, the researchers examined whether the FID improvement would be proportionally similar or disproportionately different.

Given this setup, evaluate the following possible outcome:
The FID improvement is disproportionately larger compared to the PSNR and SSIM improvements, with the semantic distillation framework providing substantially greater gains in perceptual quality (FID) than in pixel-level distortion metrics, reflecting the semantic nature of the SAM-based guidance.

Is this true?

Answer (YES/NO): YES